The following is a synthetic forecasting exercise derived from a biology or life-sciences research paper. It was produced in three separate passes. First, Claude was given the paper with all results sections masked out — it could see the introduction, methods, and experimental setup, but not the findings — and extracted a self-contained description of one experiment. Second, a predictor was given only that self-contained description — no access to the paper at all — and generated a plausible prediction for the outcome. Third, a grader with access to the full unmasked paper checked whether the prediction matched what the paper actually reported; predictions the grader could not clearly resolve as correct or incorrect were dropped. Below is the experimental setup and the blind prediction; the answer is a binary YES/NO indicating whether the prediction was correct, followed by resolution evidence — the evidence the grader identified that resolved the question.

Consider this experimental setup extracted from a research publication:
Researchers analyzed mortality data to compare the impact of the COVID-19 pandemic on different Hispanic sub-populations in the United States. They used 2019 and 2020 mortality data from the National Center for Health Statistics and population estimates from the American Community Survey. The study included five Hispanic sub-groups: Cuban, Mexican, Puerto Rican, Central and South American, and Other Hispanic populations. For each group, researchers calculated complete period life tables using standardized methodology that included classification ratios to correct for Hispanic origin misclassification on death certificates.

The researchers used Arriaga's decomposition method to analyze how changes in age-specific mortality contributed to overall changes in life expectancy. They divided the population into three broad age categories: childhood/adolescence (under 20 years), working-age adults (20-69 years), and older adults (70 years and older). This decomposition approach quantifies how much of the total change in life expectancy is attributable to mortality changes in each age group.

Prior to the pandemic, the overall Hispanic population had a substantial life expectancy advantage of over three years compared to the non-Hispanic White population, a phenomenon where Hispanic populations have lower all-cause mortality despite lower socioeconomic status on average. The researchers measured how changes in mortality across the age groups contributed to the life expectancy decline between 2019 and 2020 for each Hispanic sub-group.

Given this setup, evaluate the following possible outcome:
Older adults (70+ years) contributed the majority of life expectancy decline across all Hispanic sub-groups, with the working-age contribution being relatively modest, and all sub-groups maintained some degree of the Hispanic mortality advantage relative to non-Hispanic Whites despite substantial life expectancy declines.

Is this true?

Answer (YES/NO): NO